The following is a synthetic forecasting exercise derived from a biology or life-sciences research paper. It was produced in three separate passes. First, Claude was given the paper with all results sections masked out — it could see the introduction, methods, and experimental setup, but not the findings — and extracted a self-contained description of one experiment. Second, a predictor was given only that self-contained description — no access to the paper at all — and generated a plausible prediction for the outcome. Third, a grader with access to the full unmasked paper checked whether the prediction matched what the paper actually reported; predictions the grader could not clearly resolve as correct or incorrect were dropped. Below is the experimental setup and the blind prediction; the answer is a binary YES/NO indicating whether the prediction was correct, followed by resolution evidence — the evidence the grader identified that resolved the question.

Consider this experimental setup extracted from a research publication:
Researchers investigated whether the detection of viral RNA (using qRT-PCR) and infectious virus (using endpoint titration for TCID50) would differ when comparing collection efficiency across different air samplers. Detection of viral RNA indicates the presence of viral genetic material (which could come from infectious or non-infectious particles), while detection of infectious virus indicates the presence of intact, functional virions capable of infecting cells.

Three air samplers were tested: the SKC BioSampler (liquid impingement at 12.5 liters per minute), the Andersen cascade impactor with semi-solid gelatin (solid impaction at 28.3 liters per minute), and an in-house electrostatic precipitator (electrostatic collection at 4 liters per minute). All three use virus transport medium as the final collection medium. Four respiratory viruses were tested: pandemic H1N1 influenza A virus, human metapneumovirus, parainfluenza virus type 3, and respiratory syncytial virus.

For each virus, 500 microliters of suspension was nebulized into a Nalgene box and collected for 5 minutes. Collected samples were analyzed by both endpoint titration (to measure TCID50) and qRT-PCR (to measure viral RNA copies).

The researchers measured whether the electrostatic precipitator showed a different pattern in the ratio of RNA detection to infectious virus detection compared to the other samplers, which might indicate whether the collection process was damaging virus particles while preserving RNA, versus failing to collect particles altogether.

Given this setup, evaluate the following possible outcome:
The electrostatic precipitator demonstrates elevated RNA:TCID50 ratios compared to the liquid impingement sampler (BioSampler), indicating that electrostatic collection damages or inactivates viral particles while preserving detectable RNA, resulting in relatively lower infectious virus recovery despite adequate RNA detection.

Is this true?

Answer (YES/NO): NO